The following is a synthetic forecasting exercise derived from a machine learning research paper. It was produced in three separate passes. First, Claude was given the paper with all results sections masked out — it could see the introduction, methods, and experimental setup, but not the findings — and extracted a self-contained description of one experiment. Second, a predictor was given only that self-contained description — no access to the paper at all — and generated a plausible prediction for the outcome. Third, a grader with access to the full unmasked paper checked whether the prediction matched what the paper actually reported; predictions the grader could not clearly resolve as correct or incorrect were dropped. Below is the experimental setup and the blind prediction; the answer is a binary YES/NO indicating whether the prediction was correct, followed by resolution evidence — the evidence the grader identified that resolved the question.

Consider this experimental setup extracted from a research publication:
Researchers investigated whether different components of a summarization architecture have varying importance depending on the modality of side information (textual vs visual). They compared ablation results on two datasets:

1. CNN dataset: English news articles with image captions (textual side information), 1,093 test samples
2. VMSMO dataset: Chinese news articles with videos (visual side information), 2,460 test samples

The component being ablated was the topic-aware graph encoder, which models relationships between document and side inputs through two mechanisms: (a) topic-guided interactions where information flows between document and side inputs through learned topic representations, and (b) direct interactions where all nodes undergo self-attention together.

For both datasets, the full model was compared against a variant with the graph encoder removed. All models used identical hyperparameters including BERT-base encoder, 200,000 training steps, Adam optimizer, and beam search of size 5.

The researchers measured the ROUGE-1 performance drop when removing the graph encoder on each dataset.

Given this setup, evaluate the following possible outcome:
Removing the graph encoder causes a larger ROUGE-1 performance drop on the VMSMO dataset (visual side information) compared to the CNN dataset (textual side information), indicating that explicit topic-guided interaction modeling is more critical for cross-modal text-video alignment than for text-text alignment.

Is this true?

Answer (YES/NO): YES